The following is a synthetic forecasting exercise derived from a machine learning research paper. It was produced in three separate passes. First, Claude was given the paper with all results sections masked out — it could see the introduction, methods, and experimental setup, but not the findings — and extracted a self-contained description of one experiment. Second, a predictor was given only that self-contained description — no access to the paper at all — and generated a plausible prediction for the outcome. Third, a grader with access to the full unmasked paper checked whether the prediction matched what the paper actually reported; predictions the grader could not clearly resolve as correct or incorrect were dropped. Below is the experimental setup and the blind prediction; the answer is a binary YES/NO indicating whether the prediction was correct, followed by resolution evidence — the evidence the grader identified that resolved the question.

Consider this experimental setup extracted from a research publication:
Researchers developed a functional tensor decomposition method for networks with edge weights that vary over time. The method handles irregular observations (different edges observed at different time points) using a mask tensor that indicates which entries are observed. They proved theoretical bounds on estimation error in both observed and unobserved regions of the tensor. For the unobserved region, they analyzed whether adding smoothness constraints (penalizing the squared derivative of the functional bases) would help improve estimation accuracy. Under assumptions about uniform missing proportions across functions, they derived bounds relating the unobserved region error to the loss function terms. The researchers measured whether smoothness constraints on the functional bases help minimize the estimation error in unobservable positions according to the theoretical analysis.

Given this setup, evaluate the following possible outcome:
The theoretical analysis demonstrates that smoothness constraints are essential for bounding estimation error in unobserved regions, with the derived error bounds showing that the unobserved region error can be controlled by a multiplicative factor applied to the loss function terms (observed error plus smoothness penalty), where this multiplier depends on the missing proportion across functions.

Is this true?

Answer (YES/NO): YES